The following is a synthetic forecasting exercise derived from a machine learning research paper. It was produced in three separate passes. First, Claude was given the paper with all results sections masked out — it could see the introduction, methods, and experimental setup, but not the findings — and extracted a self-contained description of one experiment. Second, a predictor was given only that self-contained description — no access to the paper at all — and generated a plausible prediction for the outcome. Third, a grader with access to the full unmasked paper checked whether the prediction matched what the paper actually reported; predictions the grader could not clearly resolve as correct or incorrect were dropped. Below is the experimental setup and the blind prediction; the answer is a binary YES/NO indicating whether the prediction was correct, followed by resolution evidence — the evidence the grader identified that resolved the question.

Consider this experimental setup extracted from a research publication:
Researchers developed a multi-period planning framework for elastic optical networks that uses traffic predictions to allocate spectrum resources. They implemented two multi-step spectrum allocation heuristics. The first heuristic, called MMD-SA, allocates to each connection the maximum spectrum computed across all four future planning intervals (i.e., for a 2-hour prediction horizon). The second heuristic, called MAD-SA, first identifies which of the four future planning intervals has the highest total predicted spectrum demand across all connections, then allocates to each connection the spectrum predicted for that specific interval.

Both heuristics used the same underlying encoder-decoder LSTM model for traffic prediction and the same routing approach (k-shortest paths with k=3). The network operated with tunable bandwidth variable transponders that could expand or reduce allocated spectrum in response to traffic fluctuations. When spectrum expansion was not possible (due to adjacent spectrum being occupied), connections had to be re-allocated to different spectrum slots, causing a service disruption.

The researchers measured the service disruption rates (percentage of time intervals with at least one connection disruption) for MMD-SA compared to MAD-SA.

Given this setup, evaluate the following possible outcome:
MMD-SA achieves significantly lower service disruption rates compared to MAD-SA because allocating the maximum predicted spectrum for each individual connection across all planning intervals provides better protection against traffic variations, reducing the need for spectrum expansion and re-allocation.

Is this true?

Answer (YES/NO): YES